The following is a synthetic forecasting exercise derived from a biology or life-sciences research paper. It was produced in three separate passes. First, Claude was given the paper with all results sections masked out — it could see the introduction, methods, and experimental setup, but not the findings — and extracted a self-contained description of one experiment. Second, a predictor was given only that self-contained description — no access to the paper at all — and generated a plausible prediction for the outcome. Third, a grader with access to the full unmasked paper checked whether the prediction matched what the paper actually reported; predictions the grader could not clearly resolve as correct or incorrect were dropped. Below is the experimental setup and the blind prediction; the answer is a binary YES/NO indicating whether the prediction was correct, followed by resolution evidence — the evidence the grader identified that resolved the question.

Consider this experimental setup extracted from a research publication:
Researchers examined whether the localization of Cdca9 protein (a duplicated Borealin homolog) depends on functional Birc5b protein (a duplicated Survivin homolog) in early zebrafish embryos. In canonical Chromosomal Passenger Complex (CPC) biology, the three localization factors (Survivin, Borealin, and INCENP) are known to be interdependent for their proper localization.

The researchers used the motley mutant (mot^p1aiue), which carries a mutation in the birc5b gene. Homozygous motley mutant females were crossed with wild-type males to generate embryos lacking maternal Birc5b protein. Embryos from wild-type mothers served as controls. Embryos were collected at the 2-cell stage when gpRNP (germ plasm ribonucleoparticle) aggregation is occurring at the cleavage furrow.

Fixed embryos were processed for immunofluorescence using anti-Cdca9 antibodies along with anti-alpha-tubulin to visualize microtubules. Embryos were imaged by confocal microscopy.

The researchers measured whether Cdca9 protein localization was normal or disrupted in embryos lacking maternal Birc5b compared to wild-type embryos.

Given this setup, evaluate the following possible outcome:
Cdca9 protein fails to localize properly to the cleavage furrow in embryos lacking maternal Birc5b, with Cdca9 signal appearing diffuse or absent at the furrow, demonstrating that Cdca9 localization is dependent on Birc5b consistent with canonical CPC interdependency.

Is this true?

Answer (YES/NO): YES